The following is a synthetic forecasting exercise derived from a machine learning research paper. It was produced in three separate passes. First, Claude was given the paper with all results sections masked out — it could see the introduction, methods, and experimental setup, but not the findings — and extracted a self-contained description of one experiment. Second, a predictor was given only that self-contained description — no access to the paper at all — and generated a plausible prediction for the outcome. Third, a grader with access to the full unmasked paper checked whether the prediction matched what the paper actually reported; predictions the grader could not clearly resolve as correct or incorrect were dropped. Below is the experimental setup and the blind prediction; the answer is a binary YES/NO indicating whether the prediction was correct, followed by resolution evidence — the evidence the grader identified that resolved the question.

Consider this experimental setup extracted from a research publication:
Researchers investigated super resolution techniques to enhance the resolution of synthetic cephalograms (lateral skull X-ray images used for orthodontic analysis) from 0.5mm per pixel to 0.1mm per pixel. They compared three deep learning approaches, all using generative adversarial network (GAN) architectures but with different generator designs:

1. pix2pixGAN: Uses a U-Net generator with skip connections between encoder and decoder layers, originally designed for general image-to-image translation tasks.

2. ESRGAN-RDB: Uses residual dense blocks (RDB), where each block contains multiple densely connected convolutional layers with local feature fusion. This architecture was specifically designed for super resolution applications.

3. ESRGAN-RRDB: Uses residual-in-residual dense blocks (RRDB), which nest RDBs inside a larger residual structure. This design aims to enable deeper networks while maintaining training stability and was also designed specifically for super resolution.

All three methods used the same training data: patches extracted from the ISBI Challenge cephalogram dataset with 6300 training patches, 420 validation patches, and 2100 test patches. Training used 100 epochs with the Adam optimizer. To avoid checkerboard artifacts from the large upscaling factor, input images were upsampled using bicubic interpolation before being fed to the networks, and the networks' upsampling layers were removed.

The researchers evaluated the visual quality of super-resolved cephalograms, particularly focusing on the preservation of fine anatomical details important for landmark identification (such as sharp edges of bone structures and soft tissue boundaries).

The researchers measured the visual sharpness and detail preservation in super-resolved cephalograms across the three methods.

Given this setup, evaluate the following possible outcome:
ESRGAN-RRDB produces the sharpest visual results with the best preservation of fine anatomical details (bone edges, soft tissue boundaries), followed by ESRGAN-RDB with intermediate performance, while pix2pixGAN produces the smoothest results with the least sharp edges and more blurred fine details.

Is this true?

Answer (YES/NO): NO